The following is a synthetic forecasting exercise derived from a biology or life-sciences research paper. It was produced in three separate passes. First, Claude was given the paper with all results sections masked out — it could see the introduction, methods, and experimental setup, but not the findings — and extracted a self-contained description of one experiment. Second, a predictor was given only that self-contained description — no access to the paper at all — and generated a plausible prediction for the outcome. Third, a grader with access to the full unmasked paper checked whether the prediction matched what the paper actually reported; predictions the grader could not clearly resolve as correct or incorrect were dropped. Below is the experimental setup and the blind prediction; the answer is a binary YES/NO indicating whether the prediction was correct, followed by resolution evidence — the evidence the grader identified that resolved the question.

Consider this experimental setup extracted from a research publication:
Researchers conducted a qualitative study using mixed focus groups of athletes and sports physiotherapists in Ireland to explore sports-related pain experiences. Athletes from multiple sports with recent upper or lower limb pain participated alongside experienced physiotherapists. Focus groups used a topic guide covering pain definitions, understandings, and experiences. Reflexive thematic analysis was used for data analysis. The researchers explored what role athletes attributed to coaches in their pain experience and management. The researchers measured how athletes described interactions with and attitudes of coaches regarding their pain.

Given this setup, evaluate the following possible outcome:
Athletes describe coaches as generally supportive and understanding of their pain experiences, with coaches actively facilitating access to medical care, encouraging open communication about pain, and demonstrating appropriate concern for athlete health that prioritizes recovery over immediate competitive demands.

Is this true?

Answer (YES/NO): NO